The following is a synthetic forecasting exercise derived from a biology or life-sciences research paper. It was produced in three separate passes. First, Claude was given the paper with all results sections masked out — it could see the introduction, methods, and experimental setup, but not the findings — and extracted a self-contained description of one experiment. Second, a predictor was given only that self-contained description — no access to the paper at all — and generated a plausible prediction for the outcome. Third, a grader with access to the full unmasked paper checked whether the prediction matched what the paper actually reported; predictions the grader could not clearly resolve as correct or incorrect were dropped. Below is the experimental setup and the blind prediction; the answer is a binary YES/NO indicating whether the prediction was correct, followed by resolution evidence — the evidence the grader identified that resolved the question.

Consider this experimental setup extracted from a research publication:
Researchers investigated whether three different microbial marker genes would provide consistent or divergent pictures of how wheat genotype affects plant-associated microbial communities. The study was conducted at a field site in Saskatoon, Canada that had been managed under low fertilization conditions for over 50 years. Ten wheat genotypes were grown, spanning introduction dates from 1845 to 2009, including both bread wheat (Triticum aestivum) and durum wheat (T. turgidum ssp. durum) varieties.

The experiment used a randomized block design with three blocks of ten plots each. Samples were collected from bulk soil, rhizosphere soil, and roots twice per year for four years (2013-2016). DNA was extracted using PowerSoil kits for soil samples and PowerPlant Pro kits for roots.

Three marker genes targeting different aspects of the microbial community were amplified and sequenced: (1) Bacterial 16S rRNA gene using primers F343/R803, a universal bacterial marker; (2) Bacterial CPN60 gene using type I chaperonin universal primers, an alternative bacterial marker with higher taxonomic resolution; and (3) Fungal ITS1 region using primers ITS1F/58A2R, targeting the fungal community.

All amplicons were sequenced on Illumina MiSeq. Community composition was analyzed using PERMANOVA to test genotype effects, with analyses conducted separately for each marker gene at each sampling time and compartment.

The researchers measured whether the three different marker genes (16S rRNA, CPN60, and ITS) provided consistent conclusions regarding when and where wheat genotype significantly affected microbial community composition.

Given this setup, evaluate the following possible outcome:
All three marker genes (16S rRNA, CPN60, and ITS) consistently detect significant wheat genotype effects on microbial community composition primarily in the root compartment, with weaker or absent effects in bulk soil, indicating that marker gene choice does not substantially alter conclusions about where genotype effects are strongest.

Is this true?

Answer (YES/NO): YES